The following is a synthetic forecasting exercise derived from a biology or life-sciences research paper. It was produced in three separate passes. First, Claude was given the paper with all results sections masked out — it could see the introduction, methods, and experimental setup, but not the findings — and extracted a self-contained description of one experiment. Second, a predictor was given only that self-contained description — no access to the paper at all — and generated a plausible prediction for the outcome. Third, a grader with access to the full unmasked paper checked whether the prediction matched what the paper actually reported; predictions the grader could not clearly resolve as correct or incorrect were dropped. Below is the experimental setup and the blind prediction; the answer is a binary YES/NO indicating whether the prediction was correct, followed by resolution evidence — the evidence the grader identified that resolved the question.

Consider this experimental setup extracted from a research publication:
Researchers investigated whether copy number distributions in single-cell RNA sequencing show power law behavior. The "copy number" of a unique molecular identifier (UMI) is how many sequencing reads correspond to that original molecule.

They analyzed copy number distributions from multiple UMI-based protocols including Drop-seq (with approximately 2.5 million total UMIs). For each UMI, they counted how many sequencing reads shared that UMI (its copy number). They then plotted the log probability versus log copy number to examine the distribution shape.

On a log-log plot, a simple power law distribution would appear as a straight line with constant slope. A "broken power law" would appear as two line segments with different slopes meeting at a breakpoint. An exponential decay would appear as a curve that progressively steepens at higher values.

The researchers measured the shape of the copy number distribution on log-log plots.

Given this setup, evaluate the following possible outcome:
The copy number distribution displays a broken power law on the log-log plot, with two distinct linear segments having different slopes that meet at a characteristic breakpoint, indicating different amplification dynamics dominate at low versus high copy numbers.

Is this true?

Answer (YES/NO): YES